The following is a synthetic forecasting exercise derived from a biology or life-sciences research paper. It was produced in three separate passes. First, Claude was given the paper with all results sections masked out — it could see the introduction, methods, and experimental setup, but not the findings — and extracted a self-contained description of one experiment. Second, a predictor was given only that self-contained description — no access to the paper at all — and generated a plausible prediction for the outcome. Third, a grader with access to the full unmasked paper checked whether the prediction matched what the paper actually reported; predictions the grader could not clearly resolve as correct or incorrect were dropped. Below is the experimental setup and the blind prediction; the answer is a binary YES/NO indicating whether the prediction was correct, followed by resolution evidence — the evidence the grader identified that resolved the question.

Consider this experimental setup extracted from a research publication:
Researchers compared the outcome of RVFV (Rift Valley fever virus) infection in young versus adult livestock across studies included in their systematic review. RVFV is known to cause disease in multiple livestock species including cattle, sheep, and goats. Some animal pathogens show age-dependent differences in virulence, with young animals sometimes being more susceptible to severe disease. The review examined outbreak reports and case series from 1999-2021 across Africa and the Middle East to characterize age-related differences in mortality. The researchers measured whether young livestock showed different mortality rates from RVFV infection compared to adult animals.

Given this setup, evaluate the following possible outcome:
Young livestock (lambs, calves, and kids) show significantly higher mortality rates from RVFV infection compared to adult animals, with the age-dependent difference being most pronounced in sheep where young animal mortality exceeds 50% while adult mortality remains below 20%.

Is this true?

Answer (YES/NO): NO